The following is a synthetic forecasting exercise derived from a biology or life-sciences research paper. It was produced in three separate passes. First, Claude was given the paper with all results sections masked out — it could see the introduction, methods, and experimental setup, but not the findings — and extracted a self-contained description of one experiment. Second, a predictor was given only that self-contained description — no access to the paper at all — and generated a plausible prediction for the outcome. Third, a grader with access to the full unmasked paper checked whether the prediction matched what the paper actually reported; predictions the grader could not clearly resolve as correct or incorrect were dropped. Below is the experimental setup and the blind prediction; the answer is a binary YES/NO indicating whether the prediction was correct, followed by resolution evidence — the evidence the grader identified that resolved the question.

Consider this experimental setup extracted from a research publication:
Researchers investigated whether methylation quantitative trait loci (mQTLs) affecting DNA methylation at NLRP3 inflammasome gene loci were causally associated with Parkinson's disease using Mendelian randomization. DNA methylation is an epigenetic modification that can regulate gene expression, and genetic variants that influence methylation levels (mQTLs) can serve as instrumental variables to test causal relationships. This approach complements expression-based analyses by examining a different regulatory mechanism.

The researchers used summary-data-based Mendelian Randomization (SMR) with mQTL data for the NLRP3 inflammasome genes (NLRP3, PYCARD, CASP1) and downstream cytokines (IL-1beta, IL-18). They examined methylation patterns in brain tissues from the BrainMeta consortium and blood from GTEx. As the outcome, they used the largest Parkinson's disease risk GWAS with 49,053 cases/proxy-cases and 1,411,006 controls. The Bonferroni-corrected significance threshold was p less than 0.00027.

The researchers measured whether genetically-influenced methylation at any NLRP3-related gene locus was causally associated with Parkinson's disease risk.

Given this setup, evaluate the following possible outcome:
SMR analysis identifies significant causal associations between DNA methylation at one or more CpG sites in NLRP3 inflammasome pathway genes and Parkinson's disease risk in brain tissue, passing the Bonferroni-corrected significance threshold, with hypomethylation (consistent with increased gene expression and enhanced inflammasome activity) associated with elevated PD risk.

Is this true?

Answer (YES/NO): NO